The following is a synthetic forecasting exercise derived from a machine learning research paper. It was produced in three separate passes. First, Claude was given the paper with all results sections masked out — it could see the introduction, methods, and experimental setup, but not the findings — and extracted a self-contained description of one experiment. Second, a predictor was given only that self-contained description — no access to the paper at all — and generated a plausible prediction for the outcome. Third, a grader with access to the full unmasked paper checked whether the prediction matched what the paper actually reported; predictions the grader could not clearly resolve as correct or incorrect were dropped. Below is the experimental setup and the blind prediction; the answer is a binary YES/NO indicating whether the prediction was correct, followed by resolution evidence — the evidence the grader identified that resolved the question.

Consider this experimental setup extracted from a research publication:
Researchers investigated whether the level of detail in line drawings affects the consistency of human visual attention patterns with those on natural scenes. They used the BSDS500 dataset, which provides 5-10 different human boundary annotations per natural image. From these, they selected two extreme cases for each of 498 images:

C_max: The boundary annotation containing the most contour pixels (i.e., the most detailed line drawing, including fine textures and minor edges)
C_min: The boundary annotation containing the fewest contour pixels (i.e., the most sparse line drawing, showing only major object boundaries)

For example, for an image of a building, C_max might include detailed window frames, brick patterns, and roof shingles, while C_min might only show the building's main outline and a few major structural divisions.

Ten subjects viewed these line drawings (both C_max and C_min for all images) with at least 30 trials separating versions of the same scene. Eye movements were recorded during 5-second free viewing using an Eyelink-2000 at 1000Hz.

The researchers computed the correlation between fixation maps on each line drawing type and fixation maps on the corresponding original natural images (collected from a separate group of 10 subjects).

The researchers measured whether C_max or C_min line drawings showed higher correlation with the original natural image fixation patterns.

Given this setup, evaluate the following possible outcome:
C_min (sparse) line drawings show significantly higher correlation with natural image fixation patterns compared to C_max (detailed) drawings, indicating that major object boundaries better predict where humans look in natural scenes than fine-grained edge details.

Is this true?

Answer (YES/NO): NO